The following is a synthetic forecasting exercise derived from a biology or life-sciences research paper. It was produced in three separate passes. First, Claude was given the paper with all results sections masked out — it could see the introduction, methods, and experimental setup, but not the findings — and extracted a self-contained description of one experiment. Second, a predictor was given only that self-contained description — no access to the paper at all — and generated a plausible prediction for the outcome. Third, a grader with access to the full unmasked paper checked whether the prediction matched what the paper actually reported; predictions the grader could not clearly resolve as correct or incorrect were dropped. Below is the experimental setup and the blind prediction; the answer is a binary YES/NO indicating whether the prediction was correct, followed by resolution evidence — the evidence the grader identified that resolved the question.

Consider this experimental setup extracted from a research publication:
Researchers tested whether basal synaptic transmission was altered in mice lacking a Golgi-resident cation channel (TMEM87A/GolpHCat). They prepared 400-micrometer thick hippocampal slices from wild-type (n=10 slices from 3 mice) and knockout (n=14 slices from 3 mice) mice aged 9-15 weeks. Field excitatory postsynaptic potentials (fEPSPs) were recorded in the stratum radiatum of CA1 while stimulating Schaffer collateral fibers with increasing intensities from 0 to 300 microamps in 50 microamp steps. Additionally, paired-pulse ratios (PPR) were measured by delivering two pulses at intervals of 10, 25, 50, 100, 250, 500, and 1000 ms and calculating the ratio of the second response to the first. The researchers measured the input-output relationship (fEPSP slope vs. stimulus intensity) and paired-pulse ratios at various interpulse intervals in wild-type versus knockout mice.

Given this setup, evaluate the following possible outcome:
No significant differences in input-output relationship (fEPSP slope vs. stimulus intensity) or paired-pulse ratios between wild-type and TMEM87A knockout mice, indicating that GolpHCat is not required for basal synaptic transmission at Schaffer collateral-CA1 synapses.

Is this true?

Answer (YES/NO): YES